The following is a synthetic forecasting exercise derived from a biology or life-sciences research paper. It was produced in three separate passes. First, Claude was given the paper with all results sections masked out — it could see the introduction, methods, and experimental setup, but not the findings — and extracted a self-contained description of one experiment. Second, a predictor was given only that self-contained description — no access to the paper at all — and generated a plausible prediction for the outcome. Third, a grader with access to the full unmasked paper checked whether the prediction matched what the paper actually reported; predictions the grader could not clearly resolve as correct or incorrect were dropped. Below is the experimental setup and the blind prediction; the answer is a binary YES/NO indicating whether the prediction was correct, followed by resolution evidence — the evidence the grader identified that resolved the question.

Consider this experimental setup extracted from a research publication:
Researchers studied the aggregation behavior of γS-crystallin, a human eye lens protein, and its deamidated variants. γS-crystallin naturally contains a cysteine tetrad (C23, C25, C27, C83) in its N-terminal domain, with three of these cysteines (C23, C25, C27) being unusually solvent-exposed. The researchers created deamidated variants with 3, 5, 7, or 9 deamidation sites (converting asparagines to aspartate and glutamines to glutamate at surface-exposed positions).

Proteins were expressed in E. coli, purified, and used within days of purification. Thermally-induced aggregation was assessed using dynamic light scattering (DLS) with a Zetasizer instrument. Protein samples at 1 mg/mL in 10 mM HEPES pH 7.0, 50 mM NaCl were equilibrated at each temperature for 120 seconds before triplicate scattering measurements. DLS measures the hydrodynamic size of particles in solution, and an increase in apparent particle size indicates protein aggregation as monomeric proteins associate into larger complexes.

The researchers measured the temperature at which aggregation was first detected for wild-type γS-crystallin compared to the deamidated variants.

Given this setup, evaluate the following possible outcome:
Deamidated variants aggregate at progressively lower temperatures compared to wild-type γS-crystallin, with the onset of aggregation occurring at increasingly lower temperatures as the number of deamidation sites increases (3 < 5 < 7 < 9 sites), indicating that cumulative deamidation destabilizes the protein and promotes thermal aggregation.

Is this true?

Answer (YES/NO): NO